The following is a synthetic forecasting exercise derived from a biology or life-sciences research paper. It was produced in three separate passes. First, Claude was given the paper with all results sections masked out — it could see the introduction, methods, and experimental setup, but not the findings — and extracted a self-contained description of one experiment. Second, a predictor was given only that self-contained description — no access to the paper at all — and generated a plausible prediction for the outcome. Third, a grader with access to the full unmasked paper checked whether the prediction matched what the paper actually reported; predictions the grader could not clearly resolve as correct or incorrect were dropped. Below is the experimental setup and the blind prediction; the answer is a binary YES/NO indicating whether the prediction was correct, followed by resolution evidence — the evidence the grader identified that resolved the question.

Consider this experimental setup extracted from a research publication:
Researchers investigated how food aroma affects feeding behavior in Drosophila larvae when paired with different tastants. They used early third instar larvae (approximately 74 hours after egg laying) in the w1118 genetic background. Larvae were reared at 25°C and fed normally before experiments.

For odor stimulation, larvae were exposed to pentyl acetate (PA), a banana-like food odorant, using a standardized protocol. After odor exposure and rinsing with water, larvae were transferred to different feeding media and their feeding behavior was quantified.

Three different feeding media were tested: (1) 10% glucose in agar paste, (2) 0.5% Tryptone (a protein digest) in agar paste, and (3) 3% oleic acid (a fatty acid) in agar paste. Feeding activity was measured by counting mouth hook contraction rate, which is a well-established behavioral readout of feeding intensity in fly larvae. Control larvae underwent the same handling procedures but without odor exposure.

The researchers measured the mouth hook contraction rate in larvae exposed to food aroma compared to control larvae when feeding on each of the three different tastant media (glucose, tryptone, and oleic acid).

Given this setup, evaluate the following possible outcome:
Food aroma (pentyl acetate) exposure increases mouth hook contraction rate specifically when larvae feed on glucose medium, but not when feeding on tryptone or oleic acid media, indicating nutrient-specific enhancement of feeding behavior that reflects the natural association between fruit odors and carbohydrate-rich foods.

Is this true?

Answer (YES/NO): YES